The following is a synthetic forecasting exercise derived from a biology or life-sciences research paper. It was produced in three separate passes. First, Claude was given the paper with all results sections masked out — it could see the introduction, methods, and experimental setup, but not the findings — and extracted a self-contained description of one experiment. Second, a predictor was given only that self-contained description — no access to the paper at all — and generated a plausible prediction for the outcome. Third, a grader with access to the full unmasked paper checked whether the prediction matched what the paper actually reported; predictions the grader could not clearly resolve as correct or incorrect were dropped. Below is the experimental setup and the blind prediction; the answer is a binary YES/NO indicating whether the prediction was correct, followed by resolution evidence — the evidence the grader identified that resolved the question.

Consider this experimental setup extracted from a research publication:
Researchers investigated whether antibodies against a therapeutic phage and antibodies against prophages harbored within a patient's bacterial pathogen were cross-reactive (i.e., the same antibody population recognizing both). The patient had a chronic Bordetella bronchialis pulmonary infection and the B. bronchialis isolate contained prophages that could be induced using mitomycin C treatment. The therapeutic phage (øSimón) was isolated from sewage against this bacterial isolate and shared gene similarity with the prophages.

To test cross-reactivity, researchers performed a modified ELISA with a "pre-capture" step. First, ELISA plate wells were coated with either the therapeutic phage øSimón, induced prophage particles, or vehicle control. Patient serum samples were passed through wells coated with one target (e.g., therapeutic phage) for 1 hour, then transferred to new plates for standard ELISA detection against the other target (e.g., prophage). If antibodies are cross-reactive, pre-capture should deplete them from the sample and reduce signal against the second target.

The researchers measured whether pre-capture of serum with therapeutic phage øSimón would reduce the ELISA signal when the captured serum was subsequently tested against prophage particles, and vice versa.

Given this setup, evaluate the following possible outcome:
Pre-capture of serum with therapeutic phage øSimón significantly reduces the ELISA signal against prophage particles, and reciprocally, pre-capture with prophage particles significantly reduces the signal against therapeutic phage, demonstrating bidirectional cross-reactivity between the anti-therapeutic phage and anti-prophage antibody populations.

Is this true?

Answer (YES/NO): NO